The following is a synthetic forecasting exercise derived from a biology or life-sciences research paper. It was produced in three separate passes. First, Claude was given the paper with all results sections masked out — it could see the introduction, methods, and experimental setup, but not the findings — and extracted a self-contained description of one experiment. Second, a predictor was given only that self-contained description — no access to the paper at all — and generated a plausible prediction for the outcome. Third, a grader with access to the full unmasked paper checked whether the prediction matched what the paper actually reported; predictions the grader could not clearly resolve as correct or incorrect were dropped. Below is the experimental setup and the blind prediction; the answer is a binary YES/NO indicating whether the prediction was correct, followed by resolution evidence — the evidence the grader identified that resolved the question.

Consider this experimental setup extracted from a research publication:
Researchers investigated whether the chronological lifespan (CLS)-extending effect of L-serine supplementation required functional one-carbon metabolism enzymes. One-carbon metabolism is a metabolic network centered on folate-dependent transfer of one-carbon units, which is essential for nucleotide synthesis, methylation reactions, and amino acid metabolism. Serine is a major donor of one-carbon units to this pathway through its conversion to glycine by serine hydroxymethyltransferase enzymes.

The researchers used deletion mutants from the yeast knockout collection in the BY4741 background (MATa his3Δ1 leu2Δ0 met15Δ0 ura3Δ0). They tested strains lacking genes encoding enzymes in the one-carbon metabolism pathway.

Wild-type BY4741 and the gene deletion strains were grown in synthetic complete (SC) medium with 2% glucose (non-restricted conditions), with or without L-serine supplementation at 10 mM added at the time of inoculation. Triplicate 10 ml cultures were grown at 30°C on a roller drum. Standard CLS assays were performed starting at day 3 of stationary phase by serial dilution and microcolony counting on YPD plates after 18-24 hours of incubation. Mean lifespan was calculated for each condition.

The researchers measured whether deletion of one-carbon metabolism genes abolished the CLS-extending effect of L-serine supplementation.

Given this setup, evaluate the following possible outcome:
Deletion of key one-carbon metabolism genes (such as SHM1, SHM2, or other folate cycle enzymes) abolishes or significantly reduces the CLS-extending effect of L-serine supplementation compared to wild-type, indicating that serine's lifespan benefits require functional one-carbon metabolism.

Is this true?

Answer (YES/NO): YES